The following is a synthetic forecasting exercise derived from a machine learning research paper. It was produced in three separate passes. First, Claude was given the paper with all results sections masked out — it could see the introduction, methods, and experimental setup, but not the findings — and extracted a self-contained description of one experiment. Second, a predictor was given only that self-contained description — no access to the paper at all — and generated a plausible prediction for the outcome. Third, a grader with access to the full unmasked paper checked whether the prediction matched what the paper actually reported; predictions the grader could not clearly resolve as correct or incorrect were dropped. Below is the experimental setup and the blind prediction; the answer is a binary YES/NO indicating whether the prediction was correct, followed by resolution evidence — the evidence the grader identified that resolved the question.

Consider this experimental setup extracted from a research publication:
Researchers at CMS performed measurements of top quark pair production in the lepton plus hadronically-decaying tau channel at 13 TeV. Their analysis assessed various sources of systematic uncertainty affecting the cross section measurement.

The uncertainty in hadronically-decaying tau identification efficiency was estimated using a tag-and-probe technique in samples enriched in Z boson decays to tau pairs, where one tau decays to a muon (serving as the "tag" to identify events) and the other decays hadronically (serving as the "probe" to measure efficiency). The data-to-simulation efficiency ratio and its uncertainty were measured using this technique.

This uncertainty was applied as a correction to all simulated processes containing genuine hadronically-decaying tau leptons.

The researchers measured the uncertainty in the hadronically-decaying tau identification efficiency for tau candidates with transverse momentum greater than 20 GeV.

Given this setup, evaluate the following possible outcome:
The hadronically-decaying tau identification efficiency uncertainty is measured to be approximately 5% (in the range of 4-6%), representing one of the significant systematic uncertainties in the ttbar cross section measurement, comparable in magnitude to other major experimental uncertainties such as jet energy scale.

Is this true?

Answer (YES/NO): NO